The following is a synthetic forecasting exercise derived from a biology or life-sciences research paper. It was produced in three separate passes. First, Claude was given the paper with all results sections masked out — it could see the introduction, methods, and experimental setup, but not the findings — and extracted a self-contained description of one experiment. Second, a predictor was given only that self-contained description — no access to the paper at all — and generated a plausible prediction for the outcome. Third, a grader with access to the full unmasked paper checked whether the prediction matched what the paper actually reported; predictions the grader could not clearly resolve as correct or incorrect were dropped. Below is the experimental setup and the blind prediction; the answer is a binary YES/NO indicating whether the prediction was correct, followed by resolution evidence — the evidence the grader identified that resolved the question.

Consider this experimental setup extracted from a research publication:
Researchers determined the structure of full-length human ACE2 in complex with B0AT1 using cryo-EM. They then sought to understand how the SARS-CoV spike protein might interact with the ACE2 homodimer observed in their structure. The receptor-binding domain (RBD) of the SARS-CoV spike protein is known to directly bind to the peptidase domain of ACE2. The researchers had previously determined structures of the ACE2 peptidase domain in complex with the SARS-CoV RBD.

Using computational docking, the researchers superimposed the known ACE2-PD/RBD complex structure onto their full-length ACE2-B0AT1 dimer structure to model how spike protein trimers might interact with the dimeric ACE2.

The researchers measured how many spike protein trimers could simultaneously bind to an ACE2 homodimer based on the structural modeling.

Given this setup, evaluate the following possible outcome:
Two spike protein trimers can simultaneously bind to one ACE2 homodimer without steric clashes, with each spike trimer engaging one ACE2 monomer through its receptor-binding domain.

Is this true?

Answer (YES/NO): YES